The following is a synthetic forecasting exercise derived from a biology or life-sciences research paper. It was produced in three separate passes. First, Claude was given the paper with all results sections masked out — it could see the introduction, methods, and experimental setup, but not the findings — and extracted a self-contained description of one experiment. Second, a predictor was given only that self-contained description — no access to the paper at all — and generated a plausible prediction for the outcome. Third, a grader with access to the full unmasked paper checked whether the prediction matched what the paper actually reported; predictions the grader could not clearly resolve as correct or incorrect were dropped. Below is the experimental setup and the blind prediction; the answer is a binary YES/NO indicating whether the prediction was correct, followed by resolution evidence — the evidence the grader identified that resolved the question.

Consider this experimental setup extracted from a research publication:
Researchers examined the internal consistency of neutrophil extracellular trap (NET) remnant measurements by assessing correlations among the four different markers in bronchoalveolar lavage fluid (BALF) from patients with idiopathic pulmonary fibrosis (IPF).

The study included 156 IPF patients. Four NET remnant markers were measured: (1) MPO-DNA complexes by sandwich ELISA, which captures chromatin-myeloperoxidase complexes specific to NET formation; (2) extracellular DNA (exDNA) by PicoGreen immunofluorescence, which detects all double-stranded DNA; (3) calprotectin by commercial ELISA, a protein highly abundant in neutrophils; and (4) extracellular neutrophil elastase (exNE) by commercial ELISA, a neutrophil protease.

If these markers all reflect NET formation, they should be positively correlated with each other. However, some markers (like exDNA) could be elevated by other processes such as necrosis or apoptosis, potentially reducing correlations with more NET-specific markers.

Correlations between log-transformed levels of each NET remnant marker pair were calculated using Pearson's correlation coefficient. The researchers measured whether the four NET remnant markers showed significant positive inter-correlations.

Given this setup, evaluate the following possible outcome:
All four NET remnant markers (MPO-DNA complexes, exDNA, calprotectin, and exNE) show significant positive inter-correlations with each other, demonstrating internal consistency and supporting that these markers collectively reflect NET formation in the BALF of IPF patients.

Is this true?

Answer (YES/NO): YES